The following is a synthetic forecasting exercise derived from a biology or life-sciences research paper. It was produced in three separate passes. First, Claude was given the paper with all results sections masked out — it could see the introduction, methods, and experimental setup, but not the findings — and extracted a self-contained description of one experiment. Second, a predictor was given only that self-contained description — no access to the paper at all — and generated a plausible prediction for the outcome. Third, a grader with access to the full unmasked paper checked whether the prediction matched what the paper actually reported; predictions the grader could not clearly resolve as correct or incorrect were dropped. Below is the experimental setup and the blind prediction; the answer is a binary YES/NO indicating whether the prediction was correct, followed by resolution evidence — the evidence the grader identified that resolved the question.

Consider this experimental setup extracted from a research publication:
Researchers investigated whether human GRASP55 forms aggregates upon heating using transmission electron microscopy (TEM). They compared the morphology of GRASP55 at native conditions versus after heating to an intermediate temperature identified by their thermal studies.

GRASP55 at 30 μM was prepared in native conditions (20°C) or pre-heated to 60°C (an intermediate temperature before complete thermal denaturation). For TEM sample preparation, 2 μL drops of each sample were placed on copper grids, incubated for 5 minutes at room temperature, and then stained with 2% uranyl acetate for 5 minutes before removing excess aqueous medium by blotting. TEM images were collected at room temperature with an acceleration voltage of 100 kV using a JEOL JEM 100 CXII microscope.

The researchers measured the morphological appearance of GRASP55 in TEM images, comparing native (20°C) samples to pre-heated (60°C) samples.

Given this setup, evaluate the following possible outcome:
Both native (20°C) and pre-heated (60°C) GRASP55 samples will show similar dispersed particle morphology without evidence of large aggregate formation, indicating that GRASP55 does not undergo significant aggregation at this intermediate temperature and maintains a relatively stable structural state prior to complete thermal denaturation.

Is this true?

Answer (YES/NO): NO